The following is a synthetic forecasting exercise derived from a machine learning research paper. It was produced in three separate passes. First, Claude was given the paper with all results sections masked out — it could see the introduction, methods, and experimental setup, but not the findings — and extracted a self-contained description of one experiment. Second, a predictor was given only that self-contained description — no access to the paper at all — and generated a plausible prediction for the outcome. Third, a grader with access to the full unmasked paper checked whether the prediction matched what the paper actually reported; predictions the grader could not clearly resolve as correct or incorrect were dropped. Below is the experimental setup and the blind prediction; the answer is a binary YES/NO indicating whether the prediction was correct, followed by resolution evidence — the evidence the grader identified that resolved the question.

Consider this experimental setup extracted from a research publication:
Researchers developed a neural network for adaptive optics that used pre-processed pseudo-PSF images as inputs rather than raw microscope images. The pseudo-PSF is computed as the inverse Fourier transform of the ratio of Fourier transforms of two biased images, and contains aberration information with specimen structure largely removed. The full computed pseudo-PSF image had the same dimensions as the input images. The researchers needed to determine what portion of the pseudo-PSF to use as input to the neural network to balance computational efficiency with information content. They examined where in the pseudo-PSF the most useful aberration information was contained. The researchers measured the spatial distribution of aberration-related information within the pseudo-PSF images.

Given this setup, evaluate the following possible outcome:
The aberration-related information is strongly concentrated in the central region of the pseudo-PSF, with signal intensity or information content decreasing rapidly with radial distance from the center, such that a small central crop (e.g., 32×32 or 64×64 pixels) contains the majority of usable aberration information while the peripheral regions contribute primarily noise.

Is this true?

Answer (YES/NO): YES